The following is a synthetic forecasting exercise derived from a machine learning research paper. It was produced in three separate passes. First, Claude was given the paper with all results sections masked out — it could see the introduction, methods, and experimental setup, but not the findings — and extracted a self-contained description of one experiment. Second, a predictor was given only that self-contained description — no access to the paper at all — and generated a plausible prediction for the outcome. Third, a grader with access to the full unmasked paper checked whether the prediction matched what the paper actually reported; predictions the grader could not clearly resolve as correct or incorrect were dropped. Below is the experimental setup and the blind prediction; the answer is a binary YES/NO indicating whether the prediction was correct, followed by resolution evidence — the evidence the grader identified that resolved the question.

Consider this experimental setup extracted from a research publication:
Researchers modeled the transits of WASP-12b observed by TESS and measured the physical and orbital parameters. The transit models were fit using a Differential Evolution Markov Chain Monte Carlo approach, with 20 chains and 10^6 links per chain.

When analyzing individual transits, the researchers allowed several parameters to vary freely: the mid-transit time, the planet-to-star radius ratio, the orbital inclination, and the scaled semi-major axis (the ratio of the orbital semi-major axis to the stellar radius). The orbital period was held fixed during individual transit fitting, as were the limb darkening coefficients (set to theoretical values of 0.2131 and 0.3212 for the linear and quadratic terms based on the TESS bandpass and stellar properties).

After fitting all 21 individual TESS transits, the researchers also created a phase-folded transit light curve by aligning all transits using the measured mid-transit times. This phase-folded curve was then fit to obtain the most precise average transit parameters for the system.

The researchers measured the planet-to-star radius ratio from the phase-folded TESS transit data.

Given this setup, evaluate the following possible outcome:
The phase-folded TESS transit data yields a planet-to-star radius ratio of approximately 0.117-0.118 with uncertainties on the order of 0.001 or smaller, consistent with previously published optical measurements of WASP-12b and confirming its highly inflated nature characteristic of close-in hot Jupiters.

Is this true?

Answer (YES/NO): NO